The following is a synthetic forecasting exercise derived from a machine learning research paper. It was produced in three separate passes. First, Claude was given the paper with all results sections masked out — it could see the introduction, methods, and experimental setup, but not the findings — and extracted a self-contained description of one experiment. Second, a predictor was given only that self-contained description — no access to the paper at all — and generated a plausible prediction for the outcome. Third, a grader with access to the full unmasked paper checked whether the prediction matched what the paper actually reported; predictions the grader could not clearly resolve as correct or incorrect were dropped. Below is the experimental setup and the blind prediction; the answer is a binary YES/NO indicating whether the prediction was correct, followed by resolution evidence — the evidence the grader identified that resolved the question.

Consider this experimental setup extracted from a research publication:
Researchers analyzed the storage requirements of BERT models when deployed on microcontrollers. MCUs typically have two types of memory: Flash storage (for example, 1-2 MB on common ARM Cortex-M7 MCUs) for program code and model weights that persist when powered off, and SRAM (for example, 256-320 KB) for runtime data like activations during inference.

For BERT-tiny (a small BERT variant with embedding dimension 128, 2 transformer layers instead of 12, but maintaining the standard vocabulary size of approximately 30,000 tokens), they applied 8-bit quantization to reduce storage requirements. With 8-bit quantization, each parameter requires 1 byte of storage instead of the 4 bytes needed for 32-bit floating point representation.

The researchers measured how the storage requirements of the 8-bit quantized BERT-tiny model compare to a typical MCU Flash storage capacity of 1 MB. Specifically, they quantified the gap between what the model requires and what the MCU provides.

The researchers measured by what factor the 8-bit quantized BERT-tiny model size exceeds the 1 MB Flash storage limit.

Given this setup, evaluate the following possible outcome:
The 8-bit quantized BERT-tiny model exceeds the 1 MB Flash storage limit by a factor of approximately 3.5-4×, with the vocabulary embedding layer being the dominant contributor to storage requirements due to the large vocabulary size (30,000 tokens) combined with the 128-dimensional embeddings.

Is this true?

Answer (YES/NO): NO